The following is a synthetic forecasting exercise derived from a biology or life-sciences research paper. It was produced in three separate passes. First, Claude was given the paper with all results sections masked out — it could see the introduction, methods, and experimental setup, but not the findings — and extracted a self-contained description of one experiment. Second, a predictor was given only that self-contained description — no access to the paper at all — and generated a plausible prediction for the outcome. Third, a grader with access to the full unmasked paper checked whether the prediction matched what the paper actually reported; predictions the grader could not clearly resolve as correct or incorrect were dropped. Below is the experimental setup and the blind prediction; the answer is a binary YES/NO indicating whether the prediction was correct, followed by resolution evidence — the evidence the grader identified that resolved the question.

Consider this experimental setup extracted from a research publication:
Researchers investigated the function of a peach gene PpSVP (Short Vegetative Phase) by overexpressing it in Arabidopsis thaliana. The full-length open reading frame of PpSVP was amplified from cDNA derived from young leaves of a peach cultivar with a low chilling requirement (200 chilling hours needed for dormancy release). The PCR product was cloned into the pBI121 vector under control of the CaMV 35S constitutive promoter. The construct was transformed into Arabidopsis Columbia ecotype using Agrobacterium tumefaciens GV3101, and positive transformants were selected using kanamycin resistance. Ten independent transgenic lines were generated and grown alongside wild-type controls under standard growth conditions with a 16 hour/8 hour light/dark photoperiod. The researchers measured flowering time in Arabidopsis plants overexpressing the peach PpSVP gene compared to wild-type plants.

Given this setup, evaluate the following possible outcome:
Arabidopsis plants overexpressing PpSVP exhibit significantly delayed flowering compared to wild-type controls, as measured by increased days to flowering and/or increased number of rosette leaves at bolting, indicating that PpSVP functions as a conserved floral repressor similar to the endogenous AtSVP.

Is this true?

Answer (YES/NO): YES